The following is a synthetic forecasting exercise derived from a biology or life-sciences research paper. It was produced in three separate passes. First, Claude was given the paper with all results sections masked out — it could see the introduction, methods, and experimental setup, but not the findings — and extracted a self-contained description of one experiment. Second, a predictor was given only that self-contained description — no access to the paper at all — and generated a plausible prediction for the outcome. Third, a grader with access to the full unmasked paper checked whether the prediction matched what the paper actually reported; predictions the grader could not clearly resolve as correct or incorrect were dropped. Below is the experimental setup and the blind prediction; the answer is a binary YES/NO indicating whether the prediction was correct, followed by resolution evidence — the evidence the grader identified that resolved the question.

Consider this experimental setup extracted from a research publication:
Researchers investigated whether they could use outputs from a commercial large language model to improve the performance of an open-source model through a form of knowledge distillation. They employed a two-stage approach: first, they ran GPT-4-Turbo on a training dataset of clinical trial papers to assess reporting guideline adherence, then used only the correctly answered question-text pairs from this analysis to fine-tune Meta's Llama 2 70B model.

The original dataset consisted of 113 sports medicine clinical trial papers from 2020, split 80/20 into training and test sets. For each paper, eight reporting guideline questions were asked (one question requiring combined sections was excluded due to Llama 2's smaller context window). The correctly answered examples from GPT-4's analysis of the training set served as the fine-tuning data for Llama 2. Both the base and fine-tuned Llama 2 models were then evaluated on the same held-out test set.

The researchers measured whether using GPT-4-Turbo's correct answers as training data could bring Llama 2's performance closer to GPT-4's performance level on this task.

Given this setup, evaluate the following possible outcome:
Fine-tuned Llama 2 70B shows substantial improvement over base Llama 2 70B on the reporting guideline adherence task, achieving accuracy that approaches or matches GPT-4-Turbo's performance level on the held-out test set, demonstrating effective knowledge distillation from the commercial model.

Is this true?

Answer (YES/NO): NO